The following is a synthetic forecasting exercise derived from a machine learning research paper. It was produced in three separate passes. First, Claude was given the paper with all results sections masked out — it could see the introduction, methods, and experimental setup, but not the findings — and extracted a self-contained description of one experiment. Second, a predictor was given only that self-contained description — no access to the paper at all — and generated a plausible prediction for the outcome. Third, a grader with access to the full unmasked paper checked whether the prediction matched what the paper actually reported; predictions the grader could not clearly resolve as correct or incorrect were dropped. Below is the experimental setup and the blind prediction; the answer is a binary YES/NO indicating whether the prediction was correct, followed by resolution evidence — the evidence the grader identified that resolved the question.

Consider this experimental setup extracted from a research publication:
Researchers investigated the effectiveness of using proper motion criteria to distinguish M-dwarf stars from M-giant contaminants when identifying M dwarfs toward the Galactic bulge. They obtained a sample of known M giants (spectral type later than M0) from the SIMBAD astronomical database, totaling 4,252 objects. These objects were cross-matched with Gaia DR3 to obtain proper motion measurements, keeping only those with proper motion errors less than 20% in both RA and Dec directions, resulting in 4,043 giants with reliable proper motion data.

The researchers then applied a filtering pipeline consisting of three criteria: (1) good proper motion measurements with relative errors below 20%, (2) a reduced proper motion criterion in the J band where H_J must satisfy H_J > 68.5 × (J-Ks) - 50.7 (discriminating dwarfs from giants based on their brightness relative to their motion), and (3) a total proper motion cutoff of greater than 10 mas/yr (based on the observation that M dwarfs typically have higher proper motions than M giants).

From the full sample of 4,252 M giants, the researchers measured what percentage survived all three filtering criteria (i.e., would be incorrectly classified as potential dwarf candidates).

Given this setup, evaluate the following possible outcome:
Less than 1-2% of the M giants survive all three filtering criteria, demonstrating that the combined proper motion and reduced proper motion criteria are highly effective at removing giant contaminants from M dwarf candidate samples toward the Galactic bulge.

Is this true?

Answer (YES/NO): YES